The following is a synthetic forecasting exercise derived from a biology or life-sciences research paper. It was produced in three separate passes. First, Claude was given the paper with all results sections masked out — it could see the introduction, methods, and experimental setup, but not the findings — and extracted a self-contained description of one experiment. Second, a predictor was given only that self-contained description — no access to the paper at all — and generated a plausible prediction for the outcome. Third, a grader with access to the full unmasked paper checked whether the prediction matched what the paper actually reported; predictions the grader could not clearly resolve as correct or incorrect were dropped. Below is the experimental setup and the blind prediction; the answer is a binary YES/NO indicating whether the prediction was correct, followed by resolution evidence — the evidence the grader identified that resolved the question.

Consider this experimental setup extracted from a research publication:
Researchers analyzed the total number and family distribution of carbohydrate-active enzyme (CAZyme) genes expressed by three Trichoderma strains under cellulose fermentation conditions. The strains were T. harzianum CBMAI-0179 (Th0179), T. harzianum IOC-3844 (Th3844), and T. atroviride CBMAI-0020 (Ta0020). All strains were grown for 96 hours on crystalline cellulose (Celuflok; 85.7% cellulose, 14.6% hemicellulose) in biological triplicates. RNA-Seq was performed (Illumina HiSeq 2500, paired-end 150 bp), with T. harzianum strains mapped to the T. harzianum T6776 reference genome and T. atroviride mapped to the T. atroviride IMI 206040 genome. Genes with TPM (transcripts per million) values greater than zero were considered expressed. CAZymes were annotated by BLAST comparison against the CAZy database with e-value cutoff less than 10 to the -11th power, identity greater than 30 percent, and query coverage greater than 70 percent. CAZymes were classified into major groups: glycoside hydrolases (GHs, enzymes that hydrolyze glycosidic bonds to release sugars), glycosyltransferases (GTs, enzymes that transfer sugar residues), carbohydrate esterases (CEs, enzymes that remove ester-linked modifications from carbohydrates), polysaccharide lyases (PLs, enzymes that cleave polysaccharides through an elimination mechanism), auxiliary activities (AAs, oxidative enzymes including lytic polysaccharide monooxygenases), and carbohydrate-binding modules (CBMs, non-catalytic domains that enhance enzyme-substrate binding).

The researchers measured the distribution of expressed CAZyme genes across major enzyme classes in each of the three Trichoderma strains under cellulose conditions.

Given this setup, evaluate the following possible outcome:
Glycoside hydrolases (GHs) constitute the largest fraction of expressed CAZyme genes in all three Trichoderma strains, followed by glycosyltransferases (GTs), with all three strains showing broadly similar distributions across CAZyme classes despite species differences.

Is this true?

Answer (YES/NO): NO